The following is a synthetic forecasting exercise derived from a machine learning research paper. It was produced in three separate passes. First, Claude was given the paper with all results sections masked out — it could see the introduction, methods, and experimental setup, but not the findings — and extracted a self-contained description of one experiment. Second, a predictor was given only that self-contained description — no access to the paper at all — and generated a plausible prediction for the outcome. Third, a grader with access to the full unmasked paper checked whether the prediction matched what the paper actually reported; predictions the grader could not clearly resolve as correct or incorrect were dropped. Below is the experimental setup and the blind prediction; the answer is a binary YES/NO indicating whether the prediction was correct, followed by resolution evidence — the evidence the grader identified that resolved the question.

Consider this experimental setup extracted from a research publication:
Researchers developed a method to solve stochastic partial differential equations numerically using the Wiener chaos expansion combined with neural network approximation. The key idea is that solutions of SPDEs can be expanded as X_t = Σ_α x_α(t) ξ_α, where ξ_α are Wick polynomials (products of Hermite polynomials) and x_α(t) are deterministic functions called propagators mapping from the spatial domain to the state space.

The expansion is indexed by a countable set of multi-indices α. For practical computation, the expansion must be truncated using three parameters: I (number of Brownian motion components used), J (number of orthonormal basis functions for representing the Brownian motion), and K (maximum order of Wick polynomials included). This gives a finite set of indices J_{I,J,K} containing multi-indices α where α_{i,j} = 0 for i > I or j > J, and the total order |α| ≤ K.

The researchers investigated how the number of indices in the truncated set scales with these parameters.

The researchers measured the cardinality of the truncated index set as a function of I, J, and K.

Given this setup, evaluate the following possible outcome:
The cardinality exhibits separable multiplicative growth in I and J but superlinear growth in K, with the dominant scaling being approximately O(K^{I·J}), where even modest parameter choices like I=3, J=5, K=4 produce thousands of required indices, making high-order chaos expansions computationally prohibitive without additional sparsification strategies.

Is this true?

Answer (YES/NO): NO